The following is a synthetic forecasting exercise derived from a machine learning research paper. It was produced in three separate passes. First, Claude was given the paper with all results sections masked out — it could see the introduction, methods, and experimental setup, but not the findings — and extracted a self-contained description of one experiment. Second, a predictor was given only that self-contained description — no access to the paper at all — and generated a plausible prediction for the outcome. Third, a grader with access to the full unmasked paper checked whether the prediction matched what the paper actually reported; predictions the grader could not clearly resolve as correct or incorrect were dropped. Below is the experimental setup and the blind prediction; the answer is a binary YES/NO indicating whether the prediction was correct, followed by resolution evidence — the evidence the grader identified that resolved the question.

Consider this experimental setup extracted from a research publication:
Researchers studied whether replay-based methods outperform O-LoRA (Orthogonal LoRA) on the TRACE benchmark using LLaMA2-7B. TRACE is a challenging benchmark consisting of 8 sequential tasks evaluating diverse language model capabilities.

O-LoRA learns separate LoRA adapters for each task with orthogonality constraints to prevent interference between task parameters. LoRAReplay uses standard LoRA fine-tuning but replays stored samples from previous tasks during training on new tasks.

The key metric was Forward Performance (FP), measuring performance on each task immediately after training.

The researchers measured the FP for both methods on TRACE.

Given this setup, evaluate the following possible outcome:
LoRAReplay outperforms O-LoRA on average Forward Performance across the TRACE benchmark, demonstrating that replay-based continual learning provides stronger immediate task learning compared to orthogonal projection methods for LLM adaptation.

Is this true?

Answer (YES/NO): YES